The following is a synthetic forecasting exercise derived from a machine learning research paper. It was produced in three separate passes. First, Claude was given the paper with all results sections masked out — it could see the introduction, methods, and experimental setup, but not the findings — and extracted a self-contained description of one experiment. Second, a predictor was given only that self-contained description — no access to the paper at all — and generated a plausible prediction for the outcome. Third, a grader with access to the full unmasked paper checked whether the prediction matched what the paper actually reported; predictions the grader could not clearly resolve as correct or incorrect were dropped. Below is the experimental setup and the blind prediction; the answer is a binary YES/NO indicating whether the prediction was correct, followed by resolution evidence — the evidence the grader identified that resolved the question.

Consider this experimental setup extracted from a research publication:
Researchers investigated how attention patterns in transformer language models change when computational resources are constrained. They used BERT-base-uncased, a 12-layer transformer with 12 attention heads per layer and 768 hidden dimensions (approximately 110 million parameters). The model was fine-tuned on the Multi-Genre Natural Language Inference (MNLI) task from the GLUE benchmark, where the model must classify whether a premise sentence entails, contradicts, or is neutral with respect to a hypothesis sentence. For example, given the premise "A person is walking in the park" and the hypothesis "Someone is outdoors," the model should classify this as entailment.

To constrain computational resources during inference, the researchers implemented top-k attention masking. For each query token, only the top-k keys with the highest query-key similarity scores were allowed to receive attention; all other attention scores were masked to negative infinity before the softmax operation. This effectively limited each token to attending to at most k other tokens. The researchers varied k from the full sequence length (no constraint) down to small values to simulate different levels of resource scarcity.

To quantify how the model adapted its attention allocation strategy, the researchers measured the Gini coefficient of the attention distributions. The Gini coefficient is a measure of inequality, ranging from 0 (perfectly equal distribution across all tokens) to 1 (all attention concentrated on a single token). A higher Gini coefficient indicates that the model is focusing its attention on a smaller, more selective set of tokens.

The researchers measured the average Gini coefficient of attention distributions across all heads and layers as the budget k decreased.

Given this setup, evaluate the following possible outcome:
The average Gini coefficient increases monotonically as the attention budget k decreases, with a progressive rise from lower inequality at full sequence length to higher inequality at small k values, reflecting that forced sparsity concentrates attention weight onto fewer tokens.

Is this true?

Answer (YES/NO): YES